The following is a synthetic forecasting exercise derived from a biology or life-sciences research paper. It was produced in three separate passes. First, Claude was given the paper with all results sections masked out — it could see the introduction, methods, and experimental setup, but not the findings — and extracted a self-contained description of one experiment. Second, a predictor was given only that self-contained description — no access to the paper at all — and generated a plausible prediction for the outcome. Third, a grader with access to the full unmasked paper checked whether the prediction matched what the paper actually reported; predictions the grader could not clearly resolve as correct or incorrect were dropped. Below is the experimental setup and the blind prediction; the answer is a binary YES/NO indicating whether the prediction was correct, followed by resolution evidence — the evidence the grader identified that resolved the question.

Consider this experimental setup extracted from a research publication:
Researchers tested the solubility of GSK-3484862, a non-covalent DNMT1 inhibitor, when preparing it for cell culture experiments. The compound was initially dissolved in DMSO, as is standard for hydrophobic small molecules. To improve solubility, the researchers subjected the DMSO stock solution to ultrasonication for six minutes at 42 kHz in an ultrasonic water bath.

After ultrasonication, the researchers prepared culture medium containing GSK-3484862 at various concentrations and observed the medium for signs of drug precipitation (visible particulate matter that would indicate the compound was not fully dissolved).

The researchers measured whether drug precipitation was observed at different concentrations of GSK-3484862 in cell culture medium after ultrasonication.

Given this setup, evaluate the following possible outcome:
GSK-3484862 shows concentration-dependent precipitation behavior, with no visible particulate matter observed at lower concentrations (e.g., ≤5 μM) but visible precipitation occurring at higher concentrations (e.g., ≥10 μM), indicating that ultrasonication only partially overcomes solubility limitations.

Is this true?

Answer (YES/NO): NO